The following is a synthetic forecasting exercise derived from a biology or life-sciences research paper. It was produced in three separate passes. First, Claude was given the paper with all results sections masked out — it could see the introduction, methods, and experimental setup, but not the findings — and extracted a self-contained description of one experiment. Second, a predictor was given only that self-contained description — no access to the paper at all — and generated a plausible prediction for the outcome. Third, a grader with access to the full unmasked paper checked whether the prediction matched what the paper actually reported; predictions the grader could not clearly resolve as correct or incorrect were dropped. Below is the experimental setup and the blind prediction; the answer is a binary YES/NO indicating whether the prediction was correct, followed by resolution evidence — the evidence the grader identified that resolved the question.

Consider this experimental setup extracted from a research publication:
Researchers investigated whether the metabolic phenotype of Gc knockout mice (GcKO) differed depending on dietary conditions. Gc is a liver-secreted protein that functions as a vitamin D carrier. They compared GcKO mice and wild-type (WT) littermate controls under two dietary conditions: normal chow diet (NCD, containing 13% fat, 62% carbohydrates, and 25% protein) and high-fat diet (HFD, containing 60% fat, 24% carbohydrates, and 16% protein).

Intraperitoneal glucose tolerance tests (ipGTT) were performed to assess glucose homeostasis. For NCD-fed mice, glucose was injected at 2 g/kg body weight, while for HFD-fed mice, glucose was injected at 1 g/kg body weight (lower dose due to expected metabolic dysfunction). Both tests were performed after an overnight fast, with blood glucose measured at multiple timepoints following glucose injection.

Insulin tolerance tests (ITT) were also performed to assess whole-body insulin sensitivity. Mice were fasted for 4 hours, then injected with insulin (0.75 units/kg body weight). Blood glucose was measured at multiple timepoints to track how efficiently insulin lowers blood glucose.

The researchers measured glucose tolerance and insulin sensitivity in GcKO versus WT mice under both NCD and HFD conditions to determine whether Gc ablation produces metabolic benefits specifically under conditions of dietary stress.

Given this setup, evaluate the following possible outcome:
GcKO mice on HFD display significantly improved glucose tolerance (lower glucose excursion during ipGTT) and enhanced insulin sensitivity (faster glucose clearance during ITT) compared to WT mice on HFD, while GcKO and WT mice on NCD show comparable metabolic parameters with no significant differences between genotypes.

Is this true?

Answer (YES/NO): NO